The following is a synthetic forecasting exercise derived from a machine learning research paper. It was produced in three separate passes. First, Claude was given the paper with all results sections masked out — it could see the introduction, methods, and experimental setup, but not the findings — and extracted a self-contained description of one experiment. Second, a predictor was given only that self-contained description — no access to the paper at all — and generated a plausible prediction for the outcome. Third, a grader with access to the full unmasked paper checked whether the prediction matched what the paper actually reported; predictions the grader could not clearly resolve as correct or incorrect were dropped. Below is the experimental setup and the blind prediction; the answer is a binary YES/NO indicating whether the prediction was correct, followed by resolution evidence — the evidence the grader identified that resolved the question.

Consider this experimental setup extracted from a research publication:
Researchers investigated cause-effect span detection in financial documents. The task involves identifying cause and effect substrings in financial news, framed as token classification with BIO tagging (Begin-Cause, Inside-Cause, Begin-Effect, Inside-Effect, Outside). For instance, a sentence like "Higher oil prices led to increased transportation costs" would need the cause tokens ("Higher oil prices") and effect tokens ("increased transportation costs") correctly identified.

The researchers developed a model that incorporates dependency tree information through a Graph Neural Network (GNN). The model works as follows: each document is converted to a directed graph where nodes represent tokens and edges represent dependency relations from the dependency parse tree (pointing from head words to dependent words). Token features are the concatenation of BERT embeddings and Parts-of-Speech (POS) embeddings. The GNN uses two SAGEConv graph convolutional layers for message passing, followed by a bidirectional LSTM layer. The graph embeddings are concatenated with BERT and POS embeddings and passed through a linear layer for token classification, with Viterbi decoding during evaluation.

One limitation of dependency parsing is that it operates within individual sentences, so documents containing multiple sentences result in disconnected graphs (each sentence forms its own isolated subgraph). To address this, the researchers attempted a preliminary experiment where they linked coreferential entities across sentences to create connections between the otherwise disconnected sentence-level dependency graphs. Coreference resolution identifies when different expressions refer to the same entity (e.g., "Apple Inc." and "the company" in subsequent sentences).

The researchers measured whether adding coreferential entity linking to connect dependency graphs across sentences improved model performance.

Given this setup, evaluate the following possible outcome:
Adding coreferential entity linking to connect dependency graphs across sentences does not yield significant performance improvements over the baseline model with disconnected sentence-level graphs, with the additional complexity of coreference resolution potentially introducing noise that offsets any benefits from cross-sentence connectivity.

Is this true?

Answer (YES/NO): YES